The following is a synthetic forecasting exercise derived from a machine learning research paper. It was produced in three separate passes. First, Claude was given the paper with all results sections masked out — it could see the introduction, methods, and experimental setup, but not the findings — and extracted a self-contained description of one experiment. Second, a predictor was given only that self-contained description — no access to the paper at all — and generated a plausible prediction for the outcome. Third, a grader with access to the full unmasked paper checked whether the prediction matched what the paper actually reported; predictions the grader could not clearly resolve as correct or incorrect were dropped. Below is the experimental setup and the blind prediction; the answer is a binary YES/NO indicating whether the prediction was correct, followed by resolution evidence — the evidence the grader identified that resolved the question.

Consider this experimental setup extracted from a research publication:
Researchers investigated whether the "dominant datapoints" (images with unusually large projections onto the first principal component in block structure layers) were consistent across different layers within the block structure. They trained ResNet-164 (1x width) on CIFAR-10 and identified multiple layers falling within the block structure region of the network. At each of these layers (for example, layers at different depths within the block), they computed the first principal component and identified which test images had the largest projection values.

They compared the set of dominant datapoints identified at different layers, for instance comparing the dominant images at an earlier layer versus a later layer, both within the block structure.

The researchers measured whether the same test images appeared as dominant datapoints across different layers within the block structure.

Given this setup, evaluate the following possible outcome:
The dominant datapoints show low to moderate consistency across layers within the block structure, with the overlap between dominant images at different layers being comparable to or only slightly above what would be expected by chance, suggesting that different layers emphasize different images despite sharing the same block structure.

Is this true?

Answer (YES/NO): NO